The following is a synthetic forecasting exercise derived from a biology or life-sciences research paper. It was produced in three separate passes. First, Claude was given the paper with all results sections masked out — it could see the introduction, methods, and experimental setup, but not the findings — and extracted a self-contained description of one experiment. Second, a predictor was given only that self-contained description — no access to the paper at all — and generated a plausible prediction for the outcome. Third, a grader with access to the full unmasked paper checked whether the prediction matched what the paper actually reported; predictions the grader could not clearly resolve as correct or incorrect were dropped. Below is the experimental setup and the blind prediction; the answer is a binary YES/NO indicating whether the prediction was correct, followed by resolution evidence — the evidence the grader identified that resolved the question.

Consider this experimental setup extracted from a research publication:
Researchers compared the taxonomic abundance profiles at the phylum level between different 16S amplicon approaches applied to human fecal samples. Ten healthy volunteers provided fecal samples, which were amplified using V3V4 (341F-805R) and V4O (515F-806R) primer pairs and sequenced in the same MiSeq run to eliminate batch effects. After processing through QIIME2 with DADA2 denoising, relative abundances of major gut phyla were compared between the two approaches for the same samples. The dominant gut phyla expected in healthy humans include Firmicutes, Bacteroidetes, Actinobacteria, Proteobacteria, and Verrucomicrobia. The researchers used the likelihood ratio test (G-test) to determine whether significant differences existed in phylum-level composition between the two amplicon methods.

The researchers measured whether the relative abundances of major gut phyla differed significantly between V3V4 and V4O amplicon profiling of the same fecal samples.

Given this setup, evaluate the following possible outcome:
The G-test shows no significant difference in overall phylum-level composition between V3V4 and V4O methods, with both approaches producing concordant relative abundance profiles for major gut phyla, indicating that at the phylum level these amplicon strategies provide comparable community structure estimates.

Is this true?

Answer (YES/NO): YES